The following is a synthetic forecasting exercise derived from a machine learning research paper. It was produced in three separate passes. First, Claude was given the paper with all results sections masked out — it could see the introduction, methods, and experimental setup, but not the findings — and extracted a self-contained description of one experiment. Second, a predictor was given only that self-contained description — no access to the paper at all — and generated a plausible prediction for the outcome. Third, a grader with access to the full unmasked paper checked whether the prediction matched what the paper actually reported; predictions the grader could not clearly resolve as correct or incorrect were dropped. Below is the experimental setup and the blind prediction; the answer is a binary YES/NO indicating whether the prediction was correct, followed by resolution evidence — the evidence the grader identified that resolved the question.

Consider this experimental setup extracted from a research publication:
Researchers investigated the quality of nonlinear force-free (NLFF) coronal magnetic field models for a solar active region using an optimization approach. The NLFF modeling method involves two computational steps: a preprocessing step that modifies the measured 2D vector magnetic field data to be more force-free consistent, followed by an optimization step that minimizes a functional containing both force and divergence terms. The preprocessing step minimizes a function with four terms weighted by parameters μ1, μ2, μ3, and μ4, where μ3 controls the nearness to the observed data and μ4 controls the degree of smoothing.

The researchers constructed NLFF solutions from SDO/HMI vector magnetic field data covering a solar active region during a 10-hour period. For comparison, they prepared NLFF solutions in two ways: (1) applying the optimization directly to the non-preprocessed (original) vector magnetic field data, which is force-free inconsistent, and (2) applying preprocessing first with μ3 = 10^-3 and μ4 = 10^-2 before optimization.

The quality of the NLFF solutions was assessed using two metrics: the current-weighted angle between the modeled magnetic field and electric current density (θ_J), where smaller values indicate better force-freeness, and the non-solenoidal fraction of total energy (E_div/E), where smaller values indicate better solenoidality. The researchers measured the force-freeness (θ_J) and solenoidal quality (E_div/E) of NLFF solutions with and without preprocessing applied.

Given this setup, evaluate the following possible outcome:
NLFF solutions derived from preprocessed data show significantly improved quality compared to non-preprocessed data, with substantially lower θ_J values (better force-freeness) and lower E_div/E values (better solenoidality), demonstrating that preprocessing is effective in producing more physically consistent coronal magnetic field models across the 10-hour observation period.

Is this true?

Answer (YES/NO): NO